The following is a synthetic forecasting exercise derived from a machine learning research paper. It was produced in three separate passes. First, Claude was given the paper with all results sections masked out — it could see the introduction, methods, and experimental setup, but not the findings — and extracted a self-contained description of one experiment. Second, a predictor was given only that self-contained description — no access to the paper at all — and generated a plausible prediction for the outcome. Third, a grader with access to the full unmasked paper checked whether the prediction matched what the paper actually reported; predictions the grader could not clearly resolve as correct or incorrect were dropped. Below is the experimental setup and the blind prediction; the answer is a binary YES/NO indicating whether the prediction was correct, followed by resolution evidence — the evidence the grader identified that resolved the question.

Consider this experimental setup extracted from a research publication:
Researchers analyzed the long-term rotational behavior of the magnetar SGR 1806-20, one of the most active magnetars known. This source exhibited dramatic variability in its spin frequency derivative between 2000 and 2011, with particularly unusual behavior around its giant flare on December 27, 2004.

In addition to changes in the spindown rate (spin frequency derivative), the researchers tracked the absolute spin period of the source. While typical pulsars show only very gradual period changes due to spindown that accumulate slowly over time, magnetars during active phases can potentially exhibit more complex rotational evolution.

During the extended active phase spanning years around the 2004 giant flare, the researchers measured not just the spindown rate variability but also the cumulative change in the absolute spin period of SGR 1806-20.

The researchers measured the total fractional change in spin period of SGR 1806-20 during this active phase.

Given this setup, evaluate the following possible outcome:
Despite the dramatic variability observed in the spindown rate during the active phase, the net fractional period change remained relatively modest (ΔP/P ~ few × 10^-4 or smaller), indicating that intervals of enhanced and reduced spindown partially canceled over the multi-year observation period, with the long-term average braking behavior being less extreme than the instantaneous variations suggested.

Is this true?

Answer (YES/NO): NO